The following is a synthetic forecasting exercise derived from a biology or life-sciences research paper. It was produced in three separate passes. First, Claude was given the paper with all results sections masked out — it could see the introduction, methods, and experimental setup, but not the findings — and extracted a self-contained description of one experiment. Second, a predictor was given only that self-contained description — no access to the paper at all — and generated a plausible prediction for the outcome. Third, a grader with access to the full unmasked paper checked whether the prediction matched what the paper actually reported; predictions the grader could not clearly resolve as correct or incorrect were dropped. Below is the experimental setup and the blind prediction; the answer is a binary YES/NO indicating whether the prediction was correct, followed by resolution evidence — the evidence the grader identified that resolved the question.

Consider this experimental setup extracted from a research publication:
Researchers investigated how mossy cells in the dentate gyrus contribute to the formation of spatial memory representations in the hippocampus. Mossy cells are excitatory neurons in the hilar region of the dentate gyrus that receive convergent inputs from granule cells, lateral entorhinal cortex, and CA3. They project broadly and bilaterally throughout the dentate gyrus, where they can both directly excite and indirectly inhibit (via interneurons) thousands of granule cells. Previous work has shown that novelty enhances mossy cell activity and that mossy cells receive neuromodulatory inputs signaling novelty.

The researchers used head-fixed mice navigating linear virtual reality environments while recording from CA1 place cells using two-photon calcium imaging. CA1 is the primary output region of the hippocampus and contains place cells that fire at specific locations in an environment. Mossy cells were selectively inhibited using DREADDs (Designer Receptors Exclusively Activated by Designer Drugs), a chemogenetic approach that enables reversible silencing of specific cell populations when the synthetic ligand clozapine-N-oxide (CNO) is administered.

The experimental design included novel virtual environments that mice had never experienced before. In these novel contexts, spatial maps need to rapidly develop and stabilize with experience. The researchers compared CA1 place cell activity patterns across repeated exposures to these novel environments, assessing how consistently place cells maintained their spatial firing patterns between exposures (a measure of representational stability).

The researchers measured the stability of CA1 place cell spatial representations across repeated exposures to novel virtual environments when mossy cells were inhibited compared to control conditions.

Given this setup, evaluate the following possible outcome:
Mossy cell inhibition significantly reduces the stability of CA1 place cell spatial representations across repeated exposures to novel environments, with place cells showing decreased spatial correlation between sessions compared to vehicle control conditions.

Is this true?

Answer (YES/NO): YES